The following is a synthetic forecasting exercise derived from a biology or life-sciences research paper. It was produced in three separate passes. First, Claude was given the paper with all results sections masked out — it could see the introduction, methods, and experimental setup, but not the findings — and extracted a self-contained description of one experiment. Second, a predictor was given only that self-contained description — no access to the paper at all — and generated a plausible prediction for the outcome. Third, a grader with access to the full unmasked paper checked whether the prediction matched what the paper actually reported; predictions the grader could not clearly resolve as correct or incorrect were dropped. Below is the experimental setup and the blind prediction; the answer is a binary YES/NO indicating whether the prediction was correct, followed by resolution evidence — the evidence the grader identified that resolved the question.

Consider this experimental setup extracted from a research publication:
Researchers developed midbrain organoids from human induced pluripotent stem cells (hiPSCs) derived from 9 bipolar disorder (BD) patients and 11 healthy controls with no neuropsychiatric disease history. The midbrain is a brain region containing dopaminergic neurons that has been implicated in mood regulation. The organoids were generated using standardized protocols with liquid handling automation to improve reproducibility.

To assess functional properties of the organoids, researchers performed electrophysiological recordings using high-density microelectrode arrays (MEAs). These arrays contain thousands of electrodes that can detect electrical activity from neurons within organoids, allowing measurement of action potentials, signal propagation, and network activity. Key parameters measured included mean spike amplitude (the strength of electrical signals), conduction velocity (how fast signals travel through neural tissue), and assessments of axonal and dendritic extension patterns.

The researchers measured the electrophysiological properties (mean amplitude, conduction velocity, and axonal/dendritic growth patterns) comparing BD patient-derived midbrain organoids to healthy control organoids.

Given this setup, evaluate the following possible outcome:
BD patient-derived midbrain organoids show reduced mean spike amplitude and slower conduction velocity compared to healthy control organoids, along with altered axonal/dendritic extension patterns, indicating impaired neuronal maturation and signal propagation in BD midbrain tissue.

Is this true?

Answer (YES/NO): NO